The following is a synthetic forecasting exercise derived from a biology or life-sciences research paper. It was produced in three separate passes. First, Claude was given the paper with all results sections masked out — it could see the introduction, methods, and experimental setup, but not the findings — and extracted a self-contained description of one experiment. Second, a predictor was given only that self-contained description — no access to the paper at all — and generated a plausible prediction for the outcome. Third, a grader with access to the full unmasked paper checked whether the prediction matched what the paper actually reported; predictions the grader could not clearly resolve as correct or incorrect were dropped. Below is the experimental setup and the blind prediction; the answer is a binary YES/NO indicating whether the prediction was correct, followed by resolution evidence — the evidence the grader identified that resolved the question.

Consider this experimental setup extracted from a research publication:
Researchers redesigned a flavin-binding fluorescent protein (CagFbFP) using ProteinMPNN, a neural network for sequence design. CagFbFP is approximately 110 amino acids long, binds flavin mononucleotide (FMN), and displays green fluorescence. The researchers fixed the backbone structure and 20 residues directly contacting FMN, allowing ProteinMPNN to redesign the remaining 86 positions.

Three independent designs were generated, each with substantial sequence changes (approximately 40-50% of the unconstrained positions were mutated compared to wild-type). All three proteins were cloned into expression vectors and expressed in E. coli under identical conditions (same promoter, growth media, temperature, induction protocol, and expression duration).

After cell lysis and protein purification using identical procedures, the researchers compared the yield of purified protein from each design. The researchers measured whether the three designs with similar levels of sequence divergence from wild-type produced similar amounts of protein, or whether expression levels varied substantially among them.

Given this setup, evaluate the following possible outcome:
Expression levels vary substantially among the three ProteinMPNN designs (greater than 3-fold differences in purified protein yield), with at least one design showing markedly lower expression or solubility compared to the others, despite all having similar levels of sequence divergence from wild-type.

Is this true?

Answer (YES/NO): YES